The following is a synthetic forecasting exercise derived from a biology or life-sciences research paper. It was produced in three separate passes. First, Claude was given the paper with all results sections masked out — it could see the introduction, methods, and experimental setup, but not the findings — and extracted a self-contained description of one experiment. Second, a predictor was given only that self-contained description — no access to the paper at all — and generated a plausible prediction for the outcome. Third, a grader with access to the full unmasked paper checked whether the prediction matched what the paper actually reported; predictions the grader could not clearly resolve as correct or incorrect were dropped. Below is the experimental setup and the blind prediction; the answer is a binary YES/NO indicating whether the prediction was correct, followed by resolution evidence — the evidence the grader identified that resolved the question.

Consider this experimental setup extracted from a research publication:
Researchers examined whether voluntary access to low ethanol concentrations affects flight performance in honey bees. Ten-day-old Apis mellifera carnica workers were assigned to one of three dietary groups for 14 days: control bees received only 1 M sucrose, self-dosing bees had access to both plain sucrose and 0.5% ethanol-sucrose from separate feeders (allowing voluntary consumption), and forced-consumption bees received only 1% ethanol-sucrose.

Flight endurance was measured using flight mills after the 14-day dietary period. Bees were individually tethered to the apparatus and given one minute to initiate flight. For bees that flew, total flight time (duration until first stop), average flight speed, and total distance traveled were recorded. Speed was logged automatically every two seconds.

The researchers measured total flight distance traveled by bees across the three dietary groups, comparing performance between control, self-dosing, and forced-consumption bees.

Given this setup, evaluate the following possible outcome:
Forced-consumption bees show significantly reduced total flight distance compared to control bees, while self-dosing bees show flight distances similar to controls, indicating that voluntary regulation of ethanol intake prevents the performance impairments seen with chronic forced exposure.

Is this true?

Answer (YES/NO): NO